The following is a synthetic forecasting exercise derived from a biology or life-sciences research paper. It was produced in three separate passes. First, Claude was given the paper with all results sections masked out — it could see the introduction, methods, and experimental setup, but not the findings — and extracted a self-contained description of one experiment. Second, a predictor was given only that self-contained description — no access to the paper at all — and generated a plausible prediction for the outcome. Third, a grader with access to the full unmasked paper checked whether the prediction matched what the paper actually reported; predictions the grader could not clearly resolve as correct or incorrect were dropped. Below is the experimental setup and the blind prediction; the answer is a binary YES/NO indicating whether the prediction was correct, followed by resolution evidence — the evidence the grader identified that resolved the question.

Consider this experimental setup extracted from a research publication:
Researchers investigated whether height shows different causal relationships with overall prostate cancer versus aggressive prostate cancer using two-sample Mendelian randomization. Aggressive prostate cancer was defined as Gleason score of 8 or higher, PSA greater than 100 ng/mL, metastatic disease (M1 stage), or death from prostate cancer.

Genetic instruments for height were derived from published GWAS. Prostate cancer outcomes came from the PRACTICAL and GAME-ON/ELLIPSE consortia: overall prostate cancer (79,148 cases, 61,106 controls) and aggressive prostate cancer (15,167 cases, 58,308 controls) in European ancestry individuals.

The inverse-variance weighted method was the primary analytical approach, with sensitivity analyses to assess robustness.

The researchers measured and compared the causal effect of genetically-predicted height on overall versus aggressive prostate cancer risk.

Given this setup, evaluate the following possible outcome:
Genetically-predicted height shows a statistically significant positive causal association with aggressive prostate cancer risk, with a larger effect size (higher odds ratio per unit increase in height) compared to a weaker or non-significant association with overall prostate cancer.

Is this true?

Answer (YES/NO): YES